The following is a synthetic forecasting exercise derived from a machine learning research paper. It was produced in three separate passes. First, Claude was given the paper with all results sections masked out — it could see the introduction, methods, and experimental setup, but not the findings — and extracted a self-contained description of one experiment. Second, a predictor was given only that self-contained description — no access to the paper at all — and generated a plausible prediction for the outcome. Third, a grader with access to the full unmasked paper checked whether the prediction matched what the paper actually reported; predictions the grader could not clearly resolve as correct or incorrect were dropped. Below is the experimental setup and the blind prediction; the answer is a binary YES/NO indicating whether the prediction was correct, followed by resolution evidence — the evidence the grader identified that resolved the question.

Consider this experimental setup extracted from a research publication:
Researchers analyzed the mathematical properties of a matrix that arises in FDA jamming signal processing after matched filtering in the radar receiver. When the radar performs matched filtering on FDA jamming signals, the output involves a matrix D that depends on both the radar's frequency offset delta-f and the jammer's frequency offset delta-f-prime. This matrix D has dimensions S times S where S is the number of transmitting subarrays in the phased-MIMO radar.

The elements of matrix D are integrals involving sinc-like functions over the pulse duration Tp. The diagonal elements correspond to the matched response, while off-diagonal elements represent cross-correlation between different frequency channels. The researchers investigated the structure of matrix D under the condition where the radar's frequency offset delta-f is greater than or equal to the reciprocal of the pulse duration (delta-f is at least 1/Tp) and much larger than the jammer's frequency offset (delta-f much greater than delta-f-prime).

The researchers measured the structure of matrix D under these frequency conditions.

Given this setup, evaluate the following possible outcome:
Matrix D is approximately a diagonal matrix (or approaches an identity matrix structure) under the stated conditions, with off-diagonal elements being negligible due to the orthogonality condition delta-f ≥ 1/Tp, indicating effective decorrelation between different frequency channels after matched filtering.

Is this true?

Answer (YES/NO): YES